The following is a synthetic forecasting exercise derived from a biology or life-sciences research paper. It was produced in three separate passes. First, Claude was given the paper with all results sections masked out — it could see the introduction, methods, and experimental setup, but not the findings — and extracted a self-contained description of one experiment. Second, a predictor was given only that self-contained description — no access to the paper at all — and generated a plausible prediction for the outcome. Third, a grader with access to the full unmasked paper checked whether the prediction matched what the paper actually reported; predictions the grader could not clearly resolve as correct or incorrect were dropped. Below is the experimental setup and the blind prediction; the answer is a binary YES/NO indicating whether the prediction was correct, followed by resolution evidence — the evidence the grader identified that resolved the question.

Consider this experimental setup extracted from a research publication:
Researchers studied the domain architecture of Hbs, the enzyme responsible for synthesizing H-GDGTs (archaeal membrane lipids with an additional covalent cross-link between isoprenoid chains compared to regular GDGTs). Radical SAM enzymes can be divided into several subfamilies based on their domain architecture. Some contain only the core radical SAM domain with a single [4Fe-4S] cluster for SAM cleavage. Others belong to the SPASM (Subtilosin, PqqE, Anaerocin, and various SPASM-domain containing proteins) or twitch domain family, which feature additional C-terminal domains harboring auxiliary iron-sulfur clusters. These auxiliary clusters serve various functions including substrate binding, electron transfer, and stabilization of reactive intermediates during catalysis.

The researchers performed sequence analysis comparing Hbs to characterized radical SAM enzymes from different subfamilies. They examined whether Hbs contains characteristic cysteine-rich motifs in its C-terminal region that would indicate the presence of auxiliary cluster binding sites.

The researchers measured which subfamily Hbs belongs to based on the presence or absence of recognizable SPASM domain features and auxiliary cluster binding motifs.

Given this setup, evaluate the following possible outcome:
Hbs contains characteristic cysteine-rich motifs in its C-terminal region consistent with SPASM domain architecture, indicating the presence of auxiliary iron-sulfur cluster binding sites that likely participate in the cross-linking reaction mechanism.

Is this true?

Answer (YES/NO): YES